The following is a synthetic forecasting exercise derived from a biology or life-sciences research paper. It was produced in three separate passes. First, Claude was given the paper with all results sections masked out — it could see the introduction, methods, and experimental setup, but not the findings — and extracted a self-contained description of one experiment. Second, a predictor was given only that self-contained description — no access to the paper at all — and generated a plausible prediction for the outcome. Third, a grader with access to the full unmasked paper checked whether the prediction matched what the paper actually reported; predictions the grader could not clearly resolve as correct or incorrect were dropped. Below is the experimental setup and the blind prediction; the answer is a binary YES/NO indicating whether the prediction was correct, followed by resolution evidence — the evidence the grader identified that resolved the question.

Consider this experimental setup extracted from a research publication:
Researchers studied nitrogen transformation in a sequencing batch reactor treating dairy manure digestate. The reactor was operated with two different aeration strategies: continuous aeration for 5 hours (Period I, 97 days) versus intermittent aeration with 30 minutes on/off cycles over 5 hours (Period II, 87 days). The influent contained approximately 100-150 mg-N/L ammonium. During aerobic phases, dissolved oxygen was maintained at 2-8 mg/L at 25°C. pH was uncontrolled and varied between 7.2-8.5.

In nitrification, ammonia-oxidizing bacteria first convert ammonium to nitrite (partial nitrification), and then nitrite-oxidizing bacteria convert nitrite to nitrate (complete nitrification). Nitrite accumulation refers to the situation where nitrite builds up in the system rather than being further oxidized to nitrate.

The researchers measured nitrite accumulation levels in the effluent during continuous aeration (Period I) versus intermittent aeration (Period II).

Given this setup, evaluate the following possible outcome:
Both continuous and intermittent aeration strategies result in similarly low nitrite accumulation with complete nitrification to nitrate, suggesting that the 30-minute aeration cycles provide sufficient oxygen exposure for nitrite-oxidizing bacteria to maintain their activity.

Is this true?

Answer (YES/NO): NO